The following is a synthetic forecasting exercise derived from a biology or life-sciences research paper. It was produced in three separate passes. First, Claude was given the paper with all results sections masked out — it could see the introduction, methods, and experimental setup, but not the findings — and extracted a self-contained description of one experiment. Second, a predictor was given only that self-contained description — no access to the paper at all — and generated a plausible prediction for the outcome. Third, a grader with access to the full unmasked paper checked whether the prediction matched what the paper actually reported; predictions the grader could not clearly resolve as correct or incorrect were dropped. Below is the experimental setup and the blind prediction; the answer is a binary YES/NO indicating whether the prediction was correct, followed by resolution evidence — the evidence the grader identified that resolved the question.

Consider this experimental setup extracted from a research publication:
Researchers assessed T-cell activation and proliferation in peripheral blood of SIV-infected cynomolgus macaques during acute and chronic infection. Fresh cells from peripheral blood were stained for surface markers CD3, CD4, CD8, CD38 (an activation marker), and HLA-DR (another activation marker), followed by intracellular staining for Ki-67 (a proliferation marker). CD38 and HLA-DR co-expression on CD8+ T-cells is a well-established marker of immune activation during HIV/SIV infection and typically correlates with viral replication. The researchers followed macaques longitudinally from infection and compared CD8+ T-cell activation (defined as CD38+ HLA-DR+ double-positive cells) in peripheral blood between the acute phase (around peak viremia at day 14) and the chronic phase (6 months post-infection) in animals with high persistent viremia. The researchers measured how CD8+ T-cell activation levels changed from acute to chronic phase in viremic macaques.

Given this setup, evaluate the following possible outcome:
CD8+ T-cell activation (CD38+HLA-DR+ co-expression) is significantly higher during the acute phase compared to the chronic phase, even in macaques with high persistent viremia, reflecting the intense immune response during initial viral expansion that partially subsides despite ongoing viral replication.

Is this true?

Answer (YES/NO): YES